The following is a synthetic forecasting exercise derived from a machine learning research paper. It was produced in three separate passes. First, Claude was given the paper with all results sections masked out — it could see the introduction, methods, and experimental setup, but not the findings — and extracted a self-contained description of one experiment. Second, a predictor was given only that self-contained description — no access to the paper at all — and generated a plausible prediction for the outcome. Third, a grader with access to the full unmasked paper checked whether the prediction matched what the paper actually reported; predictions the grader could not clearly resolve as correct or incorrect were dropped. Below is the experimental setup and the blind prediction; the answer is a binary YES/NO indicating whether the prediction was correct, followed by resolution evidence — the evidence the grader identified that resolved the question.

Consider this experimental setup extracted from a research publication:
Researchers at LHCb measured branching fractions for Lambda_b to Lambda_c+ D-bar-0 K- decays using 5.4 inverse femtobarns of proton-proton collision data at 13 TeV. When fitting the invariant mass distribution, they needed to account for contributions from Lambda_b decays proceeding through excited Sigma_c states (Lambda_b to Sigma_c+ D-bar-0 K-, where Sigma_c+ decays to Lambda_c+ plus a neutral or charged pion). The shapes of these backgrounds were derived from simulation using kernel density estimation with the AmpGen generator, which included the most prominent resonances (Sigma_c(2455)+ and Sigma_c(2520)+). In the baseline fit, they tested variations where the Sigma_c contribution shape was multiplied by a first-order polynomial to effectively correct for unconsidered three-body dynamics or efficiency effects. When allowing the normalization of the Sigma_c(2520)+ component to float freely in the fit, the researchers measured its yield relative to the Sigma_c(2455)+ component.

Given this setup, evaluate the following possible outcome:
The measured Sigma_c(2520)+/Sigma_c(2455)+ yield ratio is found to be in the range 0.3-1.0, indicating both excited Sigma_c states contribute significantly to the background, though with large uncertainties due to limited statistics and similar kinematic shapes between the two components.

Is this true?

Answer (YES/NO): NO